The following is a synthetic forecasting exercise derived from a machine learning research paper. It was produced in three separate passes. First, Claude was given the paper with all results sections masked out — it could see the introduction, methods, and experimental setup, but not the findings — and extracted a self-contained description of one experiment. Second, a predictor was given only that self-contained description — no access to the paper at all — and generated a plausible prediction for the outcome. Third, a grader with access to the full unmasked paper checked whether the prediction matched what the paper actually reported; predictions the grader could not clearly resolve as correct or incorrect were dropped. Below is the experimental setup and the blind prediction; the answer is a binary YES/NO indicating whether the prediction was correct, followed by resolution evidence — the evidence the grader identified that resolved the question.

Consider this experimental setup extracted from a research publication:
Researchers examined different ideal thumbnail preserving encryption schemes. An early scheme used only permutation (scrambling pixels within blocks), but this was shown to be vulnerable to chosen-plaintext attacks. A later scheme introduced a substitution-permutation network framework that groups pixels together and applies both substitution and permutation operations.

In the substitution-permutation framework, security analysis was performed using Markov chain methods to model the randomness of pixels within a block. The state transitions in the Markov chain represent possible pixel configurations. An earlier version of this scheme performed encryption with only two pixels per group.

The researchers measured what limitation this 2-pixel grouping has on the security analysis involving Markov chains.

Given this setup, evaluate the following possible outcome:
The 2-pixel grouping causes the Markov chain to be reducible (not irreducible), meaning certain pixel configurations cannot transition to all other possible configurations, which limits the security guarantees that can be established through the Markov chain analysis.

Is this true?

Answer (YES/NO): YES